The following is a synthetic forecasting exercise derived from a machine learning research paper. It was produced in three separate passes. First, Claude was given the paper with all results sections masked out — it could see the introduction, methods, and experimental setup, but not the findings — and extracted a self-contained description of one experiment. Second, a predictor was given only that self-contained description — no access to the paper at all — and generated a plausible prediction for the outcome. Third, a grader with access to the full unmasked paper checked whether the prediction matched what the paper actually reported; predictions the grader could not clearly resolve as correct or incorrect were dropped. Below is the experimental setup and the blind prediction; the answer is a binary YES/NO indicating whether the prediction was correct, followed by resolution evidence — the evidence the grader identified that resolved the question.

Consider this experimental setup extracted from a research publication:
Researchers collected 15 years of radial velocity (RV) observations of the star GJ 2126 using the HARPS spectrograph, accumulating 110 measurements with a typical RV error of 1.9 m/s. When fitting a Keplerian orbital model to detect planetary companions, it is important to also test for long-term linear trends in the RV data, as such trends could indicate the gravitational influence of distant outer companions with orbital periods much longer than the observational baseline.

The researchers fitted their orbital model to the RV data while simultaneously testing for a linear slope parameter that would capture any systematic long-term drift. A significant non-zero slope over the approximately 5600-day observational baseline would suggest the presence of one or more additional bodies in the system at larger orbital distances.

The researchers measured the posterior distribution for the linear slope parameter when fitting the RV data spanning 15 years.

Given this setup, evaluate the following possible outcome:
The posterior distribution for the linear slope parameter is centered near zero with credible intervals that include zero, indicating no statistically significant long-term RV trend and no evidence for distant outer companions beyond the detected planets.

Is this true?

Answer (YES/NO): YES